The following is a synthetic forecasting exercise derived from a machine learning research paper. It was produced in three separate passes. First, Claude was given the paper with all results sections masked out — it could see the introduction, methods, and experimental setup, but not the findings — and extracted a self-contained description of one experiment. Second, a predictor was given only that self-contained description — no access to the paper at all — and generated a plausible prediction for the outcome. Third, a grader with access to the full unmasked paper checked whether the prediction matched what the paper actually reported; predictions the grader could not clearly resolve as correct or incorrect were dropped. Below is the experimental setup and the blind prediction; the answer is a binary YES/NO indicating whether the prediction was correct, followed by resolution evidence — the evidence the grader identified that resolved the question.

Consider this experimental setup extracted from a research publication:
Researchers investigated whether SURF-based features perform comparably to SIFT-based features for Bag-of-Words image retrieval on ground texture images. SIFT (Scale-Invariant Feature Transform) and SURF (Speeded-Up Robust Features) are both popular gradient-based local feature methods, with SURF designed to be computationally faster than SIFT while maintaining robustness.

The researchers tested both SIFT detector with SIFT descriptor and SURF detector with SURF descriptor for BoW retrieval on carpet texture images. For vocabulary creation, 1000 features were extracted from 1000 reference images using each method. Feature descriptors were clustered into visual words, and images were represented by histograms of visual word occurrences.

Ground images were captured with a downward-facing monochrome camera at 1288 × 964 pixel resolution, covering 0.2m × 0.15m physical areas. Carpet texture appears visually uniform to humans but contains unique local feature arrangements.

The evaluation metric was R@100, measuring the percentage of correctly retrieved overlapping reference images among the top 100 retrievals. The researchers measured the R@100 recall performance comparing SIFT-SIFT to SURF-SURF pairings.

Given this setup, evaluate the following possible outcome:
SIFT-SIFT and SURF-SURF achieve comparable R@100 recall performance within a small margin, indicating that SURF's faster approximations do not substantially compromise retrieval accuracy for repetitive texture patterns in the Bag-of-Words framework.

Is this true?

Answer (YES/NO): NO